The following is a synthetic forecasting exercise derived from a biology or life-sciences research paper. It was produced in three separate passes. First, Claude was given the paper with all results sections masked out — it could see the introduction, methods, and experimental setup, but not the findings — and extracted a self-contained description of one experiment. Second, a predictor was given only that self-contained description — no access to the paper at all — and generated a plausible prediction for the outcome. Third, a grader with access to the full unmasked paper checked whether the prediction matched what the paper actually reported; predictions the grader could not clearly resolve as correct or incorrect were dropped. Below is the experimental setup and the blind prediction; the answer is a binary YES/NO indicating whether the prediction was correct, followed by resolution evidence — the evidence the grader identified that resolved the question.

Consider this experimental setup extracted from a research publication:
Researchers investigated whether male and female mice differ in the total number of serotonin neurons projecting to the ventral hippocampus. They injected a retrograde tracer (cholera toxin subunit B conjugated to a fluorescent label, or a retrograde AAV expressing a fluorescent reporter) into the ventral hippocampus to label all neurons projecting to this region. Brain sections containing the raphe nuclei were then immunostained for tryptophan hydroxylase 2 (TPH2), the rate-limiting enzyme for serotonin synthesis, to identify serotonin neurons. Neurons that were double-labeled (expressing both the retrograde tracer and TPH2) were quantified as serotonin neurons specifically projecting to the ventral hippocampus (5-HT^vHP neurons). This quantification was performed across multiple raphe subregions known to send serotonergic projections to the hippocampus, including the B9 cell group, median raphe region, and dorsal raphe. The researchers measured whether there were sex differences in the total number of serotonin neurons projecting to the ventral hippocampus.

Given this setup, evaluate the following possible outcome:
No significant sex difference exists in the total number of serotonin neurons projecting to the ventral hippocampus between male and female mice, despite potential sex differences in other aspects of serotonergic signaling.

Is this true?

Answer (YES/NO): YES